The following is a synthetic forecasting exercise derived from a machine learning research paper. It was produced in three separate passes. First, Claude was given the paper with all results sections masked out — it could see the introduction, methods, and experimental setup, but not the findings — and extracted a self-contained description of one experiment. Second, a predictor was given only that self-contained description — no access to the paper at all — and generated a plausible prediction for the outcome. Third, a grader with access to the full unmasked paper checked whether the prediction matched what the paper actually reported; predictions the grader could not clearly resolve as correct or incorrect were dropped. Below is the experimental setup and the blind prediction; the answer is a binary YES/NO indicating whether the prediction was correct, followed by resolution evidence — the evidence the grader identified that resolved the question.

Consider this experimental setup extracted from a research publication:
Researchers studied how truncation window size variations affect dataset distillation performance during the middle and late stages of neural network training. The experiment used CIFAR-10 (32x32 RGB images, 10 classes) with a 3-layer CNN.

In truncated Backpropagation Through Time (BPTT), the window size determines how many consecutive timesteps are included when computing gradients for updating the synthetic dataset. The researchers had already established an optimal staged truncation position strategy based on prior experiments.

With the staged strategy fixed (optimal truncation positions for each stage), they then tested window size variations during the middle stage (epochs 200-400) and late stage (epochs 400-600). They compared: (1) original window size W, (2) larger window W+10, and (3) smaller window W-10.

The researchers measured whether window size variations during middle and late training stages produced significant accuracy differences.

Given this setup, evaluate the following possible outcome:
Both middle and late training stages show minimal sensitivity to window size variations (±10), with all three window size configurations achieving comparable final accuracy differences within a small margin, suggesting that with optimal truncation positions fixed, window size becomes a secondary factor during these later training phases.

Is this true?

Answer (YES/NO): YES